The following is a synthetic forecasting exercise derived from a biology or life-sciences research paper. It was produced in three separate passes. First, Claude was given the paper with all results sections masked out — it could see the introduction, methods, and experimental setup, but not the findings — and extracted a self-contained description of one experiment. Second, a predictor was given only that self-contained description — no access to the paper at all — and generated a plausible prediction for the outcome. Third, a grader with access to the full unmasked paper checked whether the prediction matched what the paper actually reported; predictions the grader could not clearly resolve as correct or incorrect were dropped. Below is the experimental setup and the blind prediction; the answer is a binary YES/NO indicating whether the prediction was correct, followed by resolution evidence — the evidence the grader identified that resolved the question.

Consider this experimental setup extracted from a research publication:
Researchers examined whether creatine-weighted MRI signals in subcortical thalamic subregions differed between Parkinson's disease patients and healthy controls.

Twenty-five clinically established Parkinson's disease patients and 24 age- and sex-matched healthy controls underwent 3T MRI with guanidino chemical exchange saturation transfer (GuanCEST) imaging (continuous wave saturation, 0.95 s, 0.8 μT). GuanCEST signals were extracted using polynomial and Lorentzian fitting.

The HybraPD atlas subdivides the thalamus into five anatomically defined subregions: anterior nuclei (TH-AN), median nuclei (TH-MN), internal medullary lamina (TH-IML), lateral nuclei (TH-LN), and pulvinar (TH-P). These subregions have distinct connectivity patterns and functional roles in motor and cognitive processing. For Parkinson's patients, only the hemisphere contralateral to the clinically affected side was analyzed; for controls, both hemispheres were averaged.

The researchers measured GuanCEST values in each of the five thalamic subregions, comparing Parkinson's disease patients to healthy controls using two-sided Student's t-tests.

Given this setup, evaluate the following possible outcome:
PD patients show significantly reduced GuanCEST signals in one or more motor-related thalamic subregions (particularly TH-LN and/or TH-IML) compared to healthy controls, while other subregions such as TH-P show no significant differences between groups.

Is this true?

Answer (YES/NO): NO